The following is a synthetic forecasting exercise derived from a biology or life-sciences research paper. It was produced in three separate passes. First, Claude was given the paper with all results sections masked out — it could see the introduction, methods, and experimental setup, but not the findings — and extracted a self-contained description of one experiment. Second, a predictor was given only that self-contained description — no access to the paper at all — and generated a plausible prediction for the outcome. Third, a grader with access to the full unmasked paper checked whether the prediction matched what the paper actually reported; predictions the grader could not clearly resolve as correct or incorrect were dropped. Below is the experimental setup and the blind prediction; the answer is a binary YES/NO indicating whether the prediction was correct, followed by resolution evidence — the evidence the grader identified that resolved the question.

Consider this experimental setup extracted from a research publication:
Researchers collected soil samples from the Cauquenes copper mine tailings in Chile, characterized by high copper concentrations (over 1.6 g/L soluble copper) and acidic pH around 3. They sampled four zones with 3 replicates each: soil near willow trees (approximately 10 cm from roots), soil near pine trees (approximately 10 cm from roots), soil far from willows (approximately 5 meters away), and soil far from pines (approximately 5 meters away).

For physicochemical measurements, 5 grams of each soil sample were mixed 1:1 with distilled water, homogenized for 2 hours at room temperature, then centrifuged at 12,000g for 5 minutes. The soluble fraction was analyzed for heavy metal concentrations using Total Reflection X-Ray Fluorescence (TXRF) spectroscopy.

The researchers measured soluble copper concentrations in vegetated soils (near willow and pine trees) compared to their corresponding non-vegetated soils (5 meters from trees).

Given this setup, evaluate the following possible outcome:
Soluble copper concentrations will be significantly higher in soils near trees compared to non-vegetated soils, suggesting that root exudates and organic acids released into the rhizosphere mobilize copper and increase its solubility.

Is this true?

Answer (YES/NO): NO